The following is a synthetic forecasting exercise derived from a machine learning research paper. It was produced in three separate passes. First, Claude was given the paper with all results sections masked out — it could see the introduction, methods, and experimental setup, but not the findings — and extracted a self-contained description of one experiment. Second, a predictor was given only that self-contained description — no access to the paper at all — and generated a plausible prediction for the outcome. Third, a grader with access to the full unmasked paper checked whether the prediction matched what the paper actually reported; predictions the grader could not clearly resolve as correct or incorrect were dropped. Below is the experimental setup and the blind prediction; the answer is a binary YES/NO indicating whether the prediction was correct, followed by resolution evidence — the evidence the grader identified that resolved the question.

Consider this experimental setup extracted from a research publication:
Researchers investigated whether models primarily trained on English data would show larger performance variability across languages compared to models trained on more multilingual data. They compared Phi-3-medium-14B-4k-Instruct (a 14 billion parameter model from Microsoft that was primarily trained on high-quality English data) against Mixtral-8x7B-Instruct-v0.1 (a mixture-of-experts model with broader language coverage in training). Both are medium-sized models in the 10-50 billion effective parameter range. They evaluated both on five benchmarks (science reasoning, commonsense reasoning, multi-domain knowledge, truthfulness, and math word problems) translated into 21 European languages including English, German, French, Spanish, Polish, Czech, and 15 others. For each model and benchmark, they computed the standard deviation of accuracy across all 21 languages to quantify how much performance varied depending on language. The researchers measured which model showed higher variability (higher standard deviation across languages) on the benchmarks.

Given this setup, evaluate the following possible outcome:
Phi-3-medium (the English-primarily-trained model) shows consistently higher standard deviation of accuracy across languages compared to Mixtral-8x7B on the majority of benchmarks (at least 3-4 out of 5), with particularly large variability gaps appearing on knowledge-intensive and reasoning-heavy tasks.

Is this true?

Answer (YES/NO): YES